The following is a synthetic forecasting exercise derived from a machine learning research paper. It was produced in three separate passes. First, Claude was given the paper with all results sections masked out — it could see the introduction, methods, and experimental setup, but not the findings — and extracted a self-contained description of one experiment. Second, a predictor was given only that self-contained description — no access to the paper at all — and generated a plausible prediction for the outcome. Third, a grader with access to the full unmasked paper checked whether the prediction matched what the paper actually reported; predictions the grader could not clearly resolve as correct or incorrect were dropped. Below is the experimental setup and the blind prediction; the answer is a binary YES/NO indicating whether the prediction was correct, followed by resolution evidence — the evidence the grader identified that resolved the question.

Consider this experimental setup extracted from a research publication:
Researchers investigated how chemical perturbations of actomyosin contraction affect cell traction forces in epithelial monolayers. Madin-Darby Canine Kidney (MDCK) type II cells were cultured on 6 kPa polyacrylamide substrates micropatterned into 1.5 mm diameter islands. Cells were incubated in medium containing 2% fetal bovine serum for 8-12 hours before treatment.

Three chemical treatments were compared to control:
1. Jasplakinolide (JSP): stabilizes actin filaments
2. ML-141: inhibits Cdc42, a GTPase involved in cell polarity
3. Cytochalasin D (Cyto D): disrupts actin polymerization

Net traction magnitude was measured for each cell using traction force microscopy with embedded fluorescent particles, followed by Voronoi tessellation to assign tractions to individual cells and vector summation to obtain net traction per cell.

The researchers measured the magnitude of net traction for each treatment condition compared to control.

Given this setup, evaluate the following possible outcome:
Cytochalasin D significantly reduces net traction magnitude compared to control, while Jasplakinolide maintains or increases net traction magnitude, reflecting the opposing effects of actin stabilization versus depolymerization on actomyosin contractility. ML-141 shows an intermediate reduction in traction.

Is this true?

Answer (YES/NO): NO